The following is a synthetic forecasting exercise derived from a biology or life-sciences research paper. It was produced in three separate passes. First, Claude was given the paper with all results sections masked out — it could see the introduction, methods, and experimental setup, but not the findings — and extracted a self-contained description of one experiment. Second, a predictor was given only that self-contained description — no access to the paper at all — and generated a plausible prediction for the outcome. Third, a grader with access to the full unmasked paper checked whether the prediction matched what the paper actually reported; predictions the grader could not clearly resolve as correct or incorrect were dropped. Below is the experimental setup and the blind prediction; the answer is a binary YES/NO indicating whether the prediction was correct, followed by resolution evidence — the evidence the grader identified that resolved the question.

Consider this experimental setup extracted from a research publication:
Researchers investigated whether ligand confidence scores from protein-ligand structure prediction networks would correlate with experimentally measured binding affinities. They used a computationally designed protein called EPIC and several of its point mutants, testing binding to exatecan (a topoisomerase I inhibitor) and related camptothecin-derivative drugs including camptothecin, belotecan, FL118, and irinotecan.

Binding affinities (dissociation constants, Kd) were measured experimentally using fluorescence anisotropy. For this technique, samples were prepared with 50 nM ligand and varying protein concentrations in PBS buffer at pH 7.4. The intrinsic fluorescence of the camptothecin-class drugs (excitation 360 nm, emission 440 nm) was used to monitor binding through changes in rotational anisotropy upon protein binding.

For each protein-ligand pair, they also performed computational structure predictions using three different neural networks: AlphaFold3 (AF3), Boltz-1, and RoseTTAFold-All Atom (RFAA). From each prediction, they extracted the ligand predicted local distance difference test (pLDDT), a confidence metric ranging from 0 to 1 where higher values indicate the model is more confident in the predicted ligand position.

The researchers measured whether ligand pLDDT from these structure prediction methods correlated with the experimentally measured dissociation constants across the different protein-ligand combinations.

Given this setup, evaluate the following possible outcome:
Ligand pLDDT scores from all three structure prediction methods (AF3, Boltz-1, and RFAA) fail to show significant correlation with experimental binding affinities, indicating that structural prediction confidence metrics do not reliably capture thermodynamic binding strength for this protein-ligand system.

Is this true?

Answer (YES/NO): NO